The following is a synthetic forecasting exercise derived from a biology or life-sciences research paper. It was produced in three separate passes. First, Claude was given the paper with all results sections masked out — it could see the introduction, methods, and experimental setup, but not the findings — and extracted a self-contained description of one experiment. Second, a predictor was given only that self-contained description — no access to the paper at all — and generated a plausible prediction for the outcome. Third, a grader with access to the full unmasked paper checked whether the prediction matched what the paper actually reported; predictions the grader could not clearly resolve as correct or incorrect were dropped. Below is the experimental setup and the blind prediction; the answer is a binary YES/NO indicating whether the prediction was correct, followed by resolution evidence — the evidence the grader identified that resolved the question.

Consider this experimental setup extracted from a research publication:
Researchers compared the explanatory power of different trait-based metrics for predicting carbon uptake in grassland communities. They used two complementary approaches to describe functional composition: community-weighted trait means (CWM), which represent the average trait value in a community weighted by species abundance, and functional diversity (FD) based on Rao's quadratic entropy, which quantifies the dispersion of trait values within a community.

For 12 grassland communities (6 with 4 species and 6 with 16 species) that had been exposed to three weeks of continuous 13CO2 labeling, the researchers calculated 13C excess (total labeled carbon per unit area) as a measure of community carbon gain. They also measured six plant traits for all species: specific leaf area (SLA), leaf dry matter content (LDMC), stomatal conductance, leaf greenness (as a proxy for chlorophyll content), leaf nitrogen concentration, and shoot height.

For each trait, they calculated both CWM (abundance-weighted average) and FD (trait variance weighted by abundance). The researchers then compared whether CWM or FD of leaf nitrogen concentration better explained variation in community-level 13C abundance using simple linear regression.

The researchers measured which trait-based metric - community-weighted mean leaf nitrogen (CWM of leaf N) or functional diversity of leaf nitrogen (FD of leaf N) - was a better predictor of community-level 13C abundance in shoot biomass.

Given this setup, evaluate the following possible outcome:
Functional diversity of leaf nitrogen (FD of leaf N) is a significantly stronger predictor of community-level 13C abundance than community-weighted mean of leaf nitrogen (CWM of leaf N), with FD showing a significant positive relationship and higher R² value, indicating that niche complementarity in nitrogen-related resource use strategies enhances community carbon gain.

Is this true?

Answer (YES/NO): NO